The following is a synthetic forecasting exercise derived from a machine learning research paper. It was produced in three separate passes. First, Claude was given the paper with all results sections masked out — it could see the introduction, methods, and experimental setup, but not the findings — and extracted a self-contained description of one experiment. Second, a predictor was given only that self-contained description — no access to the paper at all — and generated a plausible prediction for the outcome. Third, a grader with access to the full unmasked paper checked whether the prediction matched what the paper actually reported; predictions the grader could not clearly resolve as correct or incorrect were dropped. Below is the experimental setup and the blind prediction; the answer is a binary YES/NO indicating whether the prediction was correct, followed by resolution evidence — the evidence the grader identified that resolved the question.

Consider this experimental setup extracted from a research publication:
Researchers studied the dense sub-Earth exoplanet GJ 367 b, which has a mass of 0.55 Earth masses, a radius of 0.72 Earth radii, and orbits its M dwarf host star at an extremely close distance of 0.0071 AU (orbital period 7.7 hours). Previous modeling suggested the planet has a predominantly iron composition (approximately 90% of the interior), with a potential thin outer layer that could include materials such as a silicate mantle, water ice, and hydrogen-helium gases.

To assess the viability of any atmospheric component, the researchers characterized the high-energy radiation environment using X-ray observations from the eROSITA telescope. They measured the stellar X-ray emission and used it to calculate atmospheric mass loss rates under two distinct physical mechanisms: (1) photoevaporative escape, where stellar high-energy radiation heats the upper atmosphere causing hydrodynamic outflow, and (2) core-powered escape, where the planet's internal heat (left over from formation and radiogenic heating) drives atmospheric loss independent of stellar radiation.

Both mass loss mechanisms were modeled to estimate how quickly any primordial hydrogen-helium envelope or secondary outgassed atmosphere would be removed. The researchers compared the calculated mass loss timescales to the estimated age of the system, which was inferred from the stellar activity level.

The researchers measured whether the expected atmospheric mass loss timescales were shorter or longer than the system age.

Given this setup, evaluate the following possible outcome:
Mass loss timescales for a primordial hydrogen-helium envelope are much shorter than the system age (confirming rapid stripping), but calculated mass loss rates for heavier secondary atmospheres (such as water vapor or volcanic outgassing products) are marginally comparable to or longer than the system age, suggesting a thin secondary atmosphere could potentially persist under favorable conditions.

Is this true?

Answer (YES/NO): NO